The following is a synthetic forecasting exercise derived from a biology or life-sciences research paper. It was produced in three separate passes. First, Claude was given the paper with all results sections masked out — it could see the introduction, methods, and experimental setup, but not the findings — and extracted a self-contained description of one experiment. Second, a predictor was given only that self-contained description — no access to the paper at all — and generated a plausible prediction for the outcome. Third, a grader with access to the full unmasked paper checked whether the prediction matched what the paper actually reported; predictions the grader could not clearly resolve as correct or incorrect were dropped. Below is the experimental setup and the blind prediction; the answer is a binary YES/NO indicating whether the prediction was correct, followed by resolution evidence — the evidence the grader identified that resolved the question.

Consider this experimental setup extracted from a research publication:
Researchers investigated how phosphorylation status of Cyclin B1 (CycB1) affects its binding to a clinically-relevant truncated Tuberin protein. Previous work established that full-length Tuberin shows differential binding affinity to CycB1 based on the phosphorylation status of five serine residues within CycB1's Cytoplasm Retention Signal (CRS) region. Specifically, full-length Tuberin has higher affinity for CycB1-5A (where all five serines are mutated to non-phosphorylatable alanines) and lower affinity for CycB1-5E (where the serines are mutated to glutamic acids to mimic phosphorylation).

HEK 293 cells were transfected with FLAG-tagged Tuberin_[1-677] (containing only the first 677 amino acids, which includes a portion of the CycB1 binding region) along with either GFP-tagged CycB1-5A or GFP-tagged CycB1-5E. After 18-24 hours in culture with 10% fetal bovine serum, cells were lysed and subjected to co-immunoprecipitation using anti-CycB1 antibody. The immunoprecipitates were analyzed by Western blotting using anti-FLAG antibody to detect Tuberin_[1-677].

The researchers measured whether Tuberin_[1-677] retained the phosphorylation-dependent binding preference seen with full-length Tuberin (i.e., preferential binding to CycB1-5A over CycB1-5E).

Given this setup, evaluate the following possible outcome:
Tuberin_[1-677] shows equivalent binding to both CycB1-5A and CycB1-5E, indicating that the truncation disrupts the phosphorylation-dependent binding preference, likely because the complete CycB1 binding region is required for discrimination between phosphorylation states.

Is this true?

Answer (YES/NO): YES